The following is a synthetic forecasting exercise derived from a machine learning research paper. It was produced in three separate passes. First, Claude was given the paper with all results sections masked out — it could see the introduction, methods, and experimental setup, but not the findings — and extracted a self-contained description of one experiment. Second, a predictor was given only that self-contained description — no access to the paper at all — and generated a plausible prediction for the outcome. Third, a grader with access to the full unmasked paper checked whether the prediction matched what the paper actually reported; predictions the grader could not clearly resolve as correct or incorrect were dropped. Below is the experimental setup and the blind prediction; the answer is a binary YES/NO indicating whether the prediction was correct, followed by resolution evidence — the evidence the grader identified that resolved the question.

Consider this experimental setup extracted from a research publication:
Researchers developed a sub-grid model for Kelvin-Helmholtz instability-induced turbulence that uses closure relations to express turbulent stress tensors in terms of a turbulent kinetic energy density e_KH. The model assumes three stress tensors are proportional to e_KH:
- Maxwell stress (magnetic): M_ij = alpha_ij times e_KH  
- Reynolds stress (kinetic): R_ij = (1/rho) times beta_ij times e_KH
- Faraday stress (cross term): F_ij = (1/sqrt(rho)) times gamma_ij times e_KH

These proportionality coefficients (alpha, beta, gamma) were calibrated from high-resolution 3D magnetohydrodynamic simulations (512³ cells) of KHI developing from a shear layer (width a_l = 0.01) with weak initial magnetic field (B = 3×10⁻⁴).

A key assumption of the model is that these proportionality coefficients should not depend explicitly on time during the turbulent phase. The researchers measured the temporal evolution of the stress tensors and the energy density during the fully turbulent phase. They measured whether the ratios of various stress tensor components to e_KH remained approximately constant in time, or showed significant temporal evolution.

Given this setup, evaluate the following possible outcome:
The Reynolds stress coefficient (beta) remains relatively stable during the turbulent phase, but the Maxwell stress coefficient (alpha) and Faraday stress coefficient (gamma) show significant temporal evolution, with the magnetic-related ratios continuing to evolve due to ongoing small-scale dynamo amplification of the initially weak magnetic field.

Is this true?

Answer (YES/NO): NO